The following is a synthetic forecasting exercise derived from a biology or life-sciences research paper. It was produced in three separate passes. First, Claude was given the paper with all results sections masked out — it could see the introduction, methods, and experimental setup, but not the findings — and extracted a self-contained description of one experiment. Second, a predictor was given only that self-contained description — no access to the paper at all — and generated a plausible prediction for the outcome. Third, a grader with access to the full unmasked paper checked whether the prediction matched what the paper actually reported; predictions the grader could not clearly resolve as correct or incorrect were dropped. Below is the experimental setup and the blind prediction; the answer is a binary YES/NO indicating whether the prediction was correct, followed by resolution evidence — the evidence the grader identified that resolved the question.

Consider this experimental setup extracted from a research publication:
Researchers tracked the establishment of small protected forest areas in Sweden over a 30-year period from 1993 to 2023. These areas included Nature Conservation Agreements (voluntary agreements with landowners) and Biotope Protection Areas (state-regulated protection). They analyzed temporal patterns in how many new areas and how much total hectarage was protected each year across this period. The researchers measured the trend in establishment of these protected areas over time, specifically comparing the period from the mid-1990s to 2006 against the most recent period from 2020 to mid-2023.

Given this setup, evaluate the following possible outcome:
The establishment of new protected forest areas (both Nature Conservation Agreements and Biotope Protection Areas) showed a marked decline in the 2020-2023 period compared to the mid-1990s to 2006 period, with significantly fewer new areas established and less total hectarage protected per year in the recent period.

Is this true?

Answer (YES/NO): YES